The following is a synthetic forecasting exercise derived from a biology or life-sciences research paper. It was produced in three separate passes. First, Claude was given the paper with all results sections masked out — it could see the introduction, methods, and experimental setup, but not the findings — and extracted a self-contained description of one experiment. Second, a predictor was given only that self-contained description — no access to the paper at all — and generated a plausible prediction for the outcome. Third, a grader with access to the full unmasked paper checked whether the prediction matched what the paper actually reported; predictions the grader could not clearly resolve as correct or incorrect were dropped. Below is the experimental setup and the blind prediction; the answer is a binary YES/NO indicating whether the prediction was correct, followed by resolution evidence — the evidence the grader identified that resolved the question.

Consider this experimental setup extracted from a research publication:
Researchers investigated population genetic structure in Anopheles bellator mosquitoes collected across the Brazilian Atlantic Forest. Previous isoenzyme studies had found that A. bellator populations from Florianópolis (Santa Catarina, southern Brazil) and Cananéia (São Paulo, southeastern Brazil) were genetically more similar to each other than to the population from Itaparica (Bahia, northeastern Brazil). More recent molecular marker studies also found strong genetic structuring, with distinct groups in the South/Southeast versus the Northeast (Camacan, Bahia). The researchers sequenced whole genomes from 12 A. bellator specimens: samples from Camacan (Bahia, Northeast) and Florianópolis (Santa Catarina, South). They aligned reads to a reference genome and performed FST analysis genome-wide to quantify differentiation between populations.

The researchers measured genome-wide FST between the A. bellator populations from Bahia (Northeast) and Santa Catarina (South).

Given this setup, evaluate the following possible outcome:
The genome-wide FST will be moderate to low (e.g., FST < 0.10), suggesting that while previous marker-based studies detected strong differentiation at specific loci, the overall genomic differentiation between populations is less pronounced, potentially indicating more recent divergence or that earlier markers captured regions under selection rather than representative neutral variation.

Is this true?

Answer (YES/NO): NO